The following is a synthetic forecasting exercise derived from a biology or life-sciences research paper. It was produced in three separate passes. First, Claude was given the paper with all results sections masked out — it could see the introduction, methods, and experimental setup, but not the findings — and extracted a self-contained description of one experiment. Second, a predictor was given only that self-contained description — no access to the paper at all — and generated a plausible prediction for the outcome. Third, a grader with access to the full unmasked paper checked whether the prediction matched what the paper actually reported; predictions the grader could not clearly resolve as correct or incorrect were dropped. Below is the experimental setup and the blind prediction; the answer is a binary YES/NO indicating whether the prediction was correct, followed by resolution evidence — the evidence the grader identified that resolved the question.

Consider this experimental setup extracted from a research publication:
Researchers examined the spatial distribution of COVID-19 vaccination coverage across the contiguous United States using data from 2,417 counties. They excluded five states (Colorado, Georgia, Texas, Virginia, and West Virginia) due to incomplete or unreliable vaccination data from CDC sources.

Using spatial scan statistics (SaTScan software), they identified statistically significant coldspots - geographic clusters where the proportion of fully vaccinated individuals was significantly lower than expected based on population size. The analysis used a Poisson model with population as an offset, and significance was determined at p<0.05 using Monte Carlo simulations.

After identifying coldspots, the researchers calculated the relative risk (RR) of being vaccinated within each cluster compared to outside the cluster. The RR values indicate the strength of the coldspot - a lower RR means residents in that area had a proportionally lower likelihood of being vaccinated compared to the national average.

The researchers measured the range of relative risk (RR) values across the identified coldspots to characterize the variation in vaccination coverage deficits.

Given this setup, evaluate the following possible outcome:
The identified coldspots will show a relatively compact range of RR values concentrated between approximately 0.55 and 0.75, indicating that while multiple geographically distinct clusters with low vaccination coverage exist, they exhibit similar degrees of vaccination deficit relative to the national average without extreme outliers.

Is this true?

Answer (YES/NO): NO